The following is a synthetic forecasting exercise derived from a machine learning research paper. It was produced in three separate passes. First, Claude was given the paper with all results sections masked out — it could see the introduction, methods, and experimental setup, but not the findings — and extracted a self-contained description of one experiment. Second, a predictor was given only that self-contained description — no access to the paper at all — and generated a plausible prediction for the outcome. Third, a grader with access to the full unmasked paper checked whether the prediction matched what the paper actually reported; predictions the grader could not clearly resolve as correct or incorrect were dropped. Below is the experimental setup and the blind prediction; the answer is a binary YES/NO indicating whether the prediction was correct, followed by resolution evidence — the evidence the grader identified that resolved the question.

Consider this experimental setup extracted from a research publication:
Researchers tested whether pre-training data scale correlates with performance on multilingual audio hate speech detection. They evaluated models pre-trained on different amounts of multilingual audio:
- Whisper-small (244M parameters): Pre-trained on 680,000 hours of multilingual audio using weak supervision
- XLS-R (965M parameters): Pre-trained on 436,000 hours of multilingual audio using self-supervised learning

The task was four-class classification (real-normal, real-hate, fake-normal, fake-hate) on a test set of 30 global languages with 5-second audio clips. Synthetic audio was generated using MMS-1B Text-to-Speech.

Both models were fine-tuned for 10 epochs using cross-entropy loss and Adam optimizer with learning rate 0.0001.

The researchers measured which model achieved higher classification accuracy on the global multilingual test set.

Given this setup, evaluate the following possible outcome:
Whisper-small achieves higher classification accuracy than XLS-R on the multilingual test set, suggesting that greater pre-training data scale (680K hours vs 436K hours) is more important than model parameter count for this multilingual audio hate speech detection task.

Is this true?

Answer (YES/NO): YES